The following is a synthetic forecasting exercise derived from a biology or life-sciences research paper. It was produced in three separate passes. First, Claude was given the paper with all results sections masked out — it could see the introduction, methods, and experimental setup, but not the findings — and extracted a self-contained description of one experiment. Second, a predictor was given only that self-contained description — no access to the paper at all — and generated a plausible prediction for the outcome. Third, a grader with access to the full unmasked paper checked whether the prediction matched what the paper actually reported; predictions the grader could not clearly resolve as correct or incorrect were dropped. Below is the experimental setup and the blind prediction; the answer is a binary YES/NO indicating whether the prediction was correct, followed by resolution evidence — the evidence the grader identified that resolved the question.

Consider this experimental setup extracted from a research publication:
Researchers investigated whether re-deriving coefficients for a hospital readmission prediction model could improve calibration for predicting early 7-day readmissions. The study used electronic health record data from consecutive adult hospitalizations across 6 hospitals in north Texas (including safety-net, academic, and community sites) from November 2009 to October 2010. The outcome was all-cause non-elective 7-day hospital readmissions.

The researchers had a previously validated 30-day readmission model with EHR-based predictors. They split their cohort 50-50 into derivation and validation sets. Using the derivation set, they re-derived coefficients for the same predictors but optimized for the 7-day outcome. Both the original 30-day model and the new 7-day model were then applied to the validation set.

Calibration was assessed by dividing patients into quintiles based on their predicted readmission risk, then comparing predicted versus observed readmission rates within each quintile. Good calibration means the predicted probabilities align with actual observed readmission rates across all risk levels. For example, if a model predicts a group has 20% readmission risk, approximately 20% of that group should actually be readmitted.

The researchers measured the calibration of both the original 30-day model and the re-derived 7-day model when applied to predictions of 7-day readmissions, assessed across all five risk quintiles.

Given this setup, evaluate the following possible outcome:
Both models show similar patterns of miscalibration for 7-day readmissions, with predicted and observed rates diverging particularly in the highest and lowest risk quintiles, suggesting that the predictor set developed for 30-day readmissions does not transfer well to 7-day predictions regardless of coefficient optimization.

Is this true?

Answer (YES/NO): NO